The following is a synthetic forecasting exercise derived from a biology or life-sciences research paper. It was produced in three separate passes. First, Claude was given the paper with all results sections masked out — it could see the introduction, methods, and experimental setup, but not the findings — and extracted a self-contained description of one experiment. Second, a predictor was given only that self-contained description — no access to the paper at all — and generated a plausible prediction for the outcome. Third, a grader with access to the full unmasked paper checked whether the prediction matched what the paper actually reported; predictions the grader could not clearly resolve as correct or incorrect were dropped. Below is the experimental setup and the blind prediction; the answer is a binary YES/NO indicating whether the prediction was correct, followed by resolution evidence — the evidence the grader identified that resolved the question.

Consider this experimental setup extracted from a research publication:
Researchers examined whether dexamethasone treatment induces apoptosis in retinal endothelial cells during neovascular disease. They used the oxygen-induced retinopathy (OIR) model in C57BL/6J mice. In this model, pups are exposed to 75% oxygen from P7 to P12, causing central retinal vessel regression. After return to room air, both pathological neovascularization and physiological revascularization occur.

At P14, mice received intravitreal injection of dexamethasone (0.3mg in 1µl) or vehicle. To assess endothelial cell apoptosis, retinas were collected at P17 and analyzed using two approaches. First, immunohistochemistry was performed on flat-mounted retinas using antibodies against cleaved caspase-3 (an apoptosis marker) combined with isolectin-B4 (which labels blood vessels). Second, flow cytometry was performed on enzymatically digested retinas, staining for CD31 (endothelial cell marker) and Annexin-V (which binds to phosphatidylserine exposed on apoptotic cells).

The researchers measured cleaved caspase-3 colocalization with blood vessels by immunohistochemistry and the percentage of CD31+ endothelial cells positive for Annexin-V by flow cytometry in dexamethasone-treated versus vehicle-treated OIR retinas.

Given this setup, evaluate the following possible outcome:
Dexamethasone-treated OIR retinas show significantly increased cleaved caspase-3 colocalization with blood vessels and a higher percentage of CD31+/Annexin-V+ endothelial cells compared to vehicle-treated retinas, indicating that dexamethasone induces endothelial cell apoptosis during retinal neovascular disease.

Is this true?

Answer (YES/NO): NO